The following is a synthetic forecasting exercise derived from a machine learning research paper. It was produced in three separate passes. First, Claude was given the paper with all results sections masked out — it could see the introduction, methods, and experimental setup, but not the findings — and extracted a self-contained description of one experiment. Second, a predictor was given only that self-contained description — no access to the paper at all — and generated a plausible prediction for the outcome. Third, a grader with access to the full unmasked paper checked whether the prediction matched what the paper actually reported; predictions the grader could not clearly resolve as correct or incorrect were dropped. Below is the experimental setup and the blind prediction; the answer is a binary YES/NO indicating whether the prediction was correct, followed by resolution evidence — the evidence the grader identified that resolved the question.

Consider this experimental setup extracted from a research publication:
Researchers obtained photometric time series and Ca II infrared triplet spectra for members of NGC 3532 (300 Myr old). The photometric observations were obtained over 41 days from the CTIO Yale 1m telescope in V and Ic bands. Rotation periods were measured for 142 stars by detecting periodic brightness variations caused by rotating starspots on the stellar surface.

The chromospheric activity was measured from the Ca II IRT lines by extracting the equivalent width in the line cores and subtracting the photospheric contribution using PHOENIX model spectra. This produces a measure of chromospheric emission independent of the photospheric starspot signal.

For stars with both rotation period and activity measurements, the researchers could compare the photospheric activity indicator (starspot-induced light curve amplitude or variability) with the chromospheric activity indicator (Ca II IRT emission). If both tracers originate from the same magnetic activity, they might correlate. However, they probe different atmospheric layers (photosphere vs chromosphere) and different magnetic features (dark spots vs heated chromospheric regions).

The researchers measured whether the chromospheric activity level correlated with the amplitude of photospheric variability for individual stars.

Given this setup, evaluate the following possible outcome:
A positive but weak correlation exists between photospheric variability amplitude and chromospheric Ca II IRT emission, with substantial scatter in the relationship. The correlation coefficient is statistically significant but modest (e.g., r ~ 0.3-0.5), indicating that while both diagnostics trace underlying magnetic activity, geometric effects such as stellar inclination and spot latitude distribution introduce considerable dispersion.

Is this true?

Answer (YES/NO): NO